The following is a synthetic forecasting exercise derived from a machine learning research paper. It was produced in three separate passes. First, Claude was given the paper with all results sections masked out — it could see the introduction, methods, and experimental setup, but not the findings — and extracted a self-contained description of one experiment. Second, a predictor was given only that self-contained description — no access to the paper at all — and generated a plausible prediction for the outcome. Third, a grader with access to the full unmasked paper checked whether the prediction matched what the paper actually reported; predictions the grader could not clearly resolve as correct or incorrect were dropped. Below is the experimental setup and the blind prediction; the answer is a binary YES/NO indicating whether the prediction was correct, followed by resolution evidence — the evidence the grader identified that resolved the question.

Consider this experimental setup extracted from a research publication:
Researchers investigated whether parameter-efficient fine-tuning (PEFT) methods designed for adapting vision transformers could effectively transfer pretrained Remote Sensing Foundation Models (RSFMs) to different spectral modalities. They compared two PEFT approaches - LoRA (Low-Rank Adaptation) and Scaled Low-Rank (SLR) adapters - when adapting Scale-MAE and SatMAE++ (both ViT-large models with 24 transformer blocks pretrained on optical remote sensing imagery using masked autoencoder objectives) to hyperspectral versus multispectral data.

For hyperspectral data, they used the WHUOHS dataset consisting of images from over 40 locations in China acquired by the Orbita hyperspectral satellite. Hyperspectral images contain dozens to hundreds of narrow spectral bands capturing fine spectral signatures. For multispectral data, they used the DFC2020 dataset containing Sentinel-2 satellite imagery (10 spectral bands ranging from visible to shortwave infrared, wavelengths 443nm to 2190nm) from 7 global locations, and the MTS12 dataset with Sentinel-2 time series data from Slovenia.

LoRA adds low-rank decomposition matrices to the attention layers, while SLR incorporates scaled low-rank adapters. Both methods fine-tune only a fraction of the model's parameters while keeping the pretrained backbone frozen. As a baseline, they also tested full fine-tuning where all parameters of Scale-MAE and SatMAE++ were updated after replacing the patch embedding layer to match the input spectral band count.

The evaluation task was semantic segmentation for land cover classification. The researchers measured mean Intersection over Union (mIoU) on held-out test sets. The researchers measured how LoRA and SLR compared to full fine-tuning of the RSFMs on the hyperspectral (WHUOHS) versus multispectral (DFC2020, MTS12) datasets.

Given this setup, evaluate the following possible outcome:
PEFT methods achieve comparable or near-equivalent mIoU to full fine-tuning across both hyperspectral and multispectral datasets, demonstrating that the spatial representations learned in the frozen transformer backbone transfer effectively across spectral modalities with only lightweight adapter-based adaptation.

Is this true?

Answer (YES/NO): NO